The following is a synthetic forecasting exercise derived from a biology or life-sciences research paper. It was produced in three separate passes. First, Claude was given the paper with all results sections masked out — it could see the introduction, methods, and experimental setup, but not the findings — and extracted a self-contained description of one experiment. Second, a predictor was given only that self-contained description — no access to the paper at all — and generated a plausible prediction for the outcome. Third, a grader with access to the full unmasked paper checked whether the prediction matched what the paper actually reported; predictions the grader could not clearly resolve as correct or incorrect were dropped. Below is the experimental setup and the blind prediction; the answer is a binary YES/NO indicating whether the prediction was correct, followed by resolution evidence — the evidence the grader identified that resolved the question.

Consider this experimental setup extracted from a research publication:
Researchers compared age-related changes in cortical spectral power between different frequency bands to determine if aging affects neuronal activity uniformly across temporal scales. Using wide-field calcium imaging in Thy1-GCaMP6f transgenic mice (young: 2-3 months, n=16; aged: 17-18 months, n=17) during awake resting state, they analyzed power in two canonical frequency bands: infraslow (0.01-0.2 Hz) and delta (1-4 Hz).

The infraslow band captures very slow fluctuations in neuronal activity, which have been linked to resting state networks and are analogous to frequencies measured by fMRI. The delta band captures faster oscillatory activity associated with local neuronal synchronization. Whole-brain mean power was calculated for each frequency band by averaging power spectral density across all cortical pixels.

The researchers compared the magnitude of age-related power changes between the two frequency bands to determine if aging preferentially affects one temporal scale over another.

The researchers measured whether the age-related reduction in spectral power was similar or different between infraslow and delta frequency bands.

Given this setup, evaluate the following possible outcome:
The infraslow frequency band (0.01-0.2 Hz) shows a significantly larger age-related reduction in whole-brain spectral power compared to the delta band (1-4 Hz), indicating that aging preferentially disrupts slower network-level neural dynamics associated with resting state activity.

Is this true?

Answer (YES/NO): NO